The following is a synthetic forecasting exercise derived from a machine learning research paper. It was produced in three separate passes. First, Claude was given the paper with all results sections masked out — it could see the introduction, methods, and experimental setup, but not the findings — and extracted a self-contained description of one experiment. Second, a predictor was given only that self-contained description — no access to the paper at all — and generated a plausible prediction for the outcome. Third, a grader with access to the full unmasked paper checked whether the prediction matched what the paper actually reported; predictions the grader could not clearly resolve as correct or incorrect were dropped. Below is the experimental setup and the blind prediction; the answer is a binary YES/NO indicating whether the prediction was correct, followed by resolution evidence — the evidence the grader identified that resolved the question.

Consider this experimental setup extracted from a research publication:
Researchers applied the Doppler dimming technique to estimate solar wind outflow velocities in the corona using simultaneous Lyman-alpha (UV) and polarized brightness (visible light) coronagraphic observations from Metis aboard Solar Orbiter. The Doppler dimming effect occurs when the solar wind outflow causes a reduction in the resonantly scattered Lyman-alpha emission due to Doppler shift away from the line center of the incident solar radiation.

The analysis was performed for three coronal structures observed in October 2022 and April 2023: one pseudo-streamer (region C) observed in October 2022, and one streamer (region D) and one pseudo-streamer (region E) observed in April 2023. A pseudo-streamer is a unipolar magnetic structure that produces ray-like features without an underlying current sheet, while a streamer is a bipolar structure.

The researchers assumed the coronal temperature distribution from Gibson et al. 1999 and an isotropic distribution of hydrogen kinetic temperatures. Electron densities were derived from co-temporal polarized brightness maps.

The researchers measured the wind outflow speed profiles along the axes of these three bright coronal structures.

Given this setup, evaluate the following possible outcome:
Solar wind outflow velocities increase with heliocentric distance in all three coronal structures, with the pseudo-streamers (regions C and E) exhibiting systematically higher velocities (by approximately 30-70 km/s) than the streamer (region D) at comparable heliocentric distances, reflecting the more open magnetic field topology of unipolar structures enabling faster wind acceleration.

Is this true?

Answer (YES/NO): NO